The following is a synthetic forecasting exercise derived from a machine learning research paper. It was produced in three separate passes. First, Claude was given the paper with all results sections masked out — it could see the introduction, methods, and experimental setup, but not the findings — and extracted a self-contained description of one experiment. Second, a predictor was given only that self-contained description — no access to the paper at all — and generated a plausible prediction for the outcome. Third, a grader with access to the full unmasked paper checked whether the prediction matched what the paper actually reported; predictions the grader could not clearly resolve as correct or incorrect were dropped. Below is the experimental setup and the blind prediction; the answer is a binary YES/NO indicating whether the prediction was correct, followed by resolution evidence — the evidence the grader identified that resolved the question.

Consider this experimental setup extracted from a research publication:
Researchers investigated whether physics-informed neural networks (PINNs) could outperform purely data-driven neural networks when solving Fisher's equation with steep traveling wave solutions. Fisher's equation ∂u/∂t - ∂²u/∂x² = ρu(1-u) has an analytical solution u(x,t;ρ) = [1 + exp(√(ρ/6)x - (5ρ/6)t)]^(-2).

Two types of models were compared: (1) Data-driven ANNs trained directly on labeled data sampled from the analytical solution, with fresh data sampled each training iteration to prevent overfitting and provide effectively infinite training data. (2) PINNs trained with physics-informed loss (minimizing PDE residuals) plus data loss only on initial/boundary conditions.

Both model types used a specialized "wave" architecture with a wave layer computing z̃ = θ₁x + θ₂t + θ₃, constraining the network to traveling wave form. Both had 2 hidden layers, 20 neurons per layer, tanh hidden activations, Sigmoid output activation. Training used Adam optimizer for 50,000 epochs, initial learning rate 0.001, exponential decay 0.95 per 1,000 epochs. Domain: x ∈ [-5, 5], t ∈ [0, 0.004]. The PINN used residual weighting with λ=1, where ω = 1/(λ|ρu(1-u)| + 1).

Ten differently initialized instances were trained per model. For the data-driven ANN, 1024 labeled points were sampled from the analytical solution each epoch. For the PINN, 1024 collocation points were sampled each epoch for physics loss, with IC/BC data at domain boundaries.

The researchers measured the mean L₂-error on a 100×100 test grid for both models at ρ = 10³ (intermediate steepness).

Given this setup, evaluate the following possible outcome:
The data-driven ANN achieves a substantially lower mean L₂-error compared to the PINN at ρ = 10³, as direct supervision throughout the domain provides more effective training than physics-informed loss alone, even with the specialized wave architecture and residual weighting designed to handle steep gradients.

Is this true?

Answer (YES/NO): NO